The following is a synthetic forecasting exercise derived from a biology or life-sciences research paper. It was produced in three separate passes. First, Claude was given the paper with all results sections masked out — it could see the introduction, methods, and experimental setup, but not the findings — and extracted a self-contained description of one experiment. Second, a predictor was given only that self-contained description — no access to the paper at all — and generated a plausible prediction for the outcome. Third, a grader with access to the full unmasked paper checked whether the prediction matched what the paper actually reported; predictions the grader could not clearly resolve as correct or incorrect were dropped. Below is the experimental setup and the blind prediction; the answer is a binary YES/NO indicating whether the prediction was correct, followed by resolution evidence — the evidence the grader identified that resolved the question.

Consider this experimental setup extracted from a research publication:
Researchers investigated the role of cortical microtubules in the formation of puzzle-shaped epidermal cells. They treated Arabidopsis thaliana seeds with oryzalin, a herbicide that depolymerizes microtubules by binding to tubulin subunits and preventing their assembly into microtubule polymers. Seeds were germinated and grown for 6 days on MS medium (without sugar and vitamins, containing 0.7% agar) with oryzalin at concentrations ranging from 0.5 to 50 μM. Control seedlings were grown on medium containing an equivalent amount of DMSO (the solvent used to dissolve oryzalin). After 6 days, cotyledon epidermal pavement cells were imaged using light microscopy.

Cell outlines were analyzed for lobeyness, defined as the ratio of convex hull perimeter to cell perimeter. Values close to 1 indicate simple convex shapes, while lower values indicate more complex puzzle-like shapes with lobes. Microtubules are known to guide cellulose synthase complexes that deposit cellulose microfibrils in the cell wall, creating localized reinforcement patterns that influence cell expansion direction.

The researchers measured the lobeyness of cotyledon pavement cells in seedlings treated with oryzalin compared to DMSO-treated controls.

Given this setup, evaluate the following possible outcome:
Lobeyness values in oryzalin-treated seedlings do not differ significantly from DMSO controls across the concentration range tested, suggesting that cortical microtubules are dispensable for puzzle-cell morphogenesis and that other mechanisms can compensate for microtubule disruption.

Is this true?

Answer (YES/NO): NO